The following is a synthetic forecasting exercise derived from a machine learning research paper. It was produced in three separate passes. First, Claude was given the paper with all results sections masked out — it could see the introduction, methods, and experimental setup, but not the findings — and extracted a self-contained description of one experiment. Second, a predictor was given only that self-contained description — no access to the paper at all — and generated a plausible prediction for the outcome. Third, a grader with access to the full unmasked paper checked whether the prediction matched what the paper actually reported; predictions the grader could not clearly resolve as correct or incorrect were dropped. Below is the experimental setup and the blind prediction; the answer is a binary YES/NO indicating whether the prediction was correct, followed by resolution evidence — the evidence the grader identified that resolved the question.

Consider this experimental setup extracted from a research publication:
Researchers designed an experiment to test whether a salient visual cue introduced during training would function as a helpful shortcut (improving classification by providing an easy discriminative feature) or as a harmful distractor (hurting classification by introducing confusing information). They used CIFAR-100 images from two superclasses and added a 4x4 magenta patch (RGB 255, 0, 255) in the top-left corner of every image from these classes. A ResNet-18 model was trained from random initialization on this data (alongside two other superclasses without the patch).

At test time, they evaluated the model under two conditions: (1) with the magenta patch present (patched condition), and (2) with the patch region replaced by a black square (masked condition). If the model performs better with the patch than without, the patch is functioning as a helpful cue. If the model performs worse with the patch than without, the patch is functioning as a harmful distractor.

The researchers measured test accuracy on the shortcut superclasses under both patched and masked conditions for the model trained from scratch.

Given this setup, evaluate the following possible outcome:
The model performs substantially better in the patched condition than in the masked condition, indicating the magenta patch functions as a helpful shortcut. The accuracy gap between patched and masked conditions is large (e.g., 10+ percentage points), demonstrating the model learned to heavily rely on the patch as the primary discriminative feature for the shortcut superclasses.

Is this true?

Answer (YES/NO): NO